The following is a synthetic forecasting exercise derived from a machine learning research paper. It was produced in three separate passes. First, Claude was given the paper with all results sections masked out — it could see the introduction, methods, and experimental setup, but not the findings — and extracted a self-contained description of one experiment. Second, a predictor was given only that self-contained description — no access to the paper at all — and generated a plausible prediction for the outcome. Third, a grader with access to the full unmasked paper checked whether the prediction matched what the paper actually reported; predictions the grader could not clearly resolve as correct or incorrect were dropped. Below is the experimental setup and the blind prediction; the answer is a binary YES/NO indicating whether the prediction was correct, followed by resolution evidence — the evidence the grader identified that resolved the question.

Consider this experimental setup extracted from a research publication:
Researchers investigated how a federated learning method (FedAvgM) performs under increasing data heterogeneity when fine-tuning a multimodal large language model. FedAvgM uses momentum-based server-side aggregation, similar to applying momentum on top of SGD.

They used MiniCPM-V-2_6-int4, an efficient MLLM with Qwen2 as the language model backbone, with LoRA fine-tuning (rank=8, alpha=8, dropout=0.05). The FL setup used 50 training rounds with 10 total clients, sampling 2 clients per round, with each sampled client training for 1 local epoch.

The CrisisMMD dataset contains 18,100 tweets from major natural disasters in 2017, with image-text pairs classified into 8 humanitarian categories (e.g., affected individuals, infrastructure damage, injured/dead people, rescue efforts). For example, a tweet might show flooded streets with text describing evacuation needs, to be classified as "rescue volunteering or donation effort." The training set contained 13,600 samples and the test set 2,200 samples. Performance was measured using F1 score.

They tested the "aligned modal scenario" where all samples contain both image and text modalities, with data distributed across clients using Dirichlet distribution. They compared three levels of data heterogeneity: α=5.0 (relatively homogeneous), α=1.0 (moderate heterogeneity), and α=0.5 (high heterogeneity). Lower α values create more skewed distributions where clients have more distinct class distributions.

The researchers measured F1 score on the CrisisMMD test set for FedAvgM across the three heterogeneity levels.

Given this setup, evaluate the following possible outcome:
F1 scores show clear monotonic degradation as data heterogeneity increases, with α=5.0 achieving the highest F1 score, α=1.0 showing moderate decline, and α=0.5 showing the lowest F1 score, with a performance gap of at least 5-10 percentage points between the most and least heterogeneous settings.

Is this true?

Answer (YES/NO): NO